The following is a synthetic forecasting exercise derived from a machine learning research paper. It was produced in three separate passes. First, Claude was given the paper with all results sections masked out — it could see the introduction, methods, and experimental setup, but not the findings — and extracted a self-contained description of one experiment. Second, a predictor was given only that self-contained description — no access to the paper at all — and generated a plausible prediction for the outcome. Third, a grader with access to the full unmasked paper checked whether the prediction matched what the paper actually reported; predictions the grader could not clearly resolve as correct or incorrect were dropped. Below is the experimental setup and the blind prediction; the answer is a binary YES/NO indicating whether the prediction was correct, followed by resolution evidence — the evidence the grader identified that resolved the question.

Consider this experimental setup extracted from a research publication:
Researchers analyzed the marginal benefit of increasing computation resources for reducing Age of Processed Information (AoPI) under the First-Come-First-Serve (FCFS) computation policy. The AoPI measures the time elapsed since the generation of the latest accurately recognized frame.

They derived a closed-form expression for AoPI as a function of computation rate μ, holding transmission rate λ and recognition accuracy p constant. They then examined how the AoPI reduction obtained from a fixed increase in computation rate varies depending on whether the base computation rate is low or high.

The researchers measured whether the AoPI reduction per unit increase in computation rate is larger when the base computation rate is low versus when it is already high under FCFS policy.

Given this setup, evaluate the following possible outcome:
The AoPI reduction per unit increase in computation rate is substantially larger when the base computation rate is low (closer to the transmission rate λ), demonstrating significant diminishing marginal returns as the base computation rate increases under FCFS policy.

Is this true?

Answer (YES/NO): YES